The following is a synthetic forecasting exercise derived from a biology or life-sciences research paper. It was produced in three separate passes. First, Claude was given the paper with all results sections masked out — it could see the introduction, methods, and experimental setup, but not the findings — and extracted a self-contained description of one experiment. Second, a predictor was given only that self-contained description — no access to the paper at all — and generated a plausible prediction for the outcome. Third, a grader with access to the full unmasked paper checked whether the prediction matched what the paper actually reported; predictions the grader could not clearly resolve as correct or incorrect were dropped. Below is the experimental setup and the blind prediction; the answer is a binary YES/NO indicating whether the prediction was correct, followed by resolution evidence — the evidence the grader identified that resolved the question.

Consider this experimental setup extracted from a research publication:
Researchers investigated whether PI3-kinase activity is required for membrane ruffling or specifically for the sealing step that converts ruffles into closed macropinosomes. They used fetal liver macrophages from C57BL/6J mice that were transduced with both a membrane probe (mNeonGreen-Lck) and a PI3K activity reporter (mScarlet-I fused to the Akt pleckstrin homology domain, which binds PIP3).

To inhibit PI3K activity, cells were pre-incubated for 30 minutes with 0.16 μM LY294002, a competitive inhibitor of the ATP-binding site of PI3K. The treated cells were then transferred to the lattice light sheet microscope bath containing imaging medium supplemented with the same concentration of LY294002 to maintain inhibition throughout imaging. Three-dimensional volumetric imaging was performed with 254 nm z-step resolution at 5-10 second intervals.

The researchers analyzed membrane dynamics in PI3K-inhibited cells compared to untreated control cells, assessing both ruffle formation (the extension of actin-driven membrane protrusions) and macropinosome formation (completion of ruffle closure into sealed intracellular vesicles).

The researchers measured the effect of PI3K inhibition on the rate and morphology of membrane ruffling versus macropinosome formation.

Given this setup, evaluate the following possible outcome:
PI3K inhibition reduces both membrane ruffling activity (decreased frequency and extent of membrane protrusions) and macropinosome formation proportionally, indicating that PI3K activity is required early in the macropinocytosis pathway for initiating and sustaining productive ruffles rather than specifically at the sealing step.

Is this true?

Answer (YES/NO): NO